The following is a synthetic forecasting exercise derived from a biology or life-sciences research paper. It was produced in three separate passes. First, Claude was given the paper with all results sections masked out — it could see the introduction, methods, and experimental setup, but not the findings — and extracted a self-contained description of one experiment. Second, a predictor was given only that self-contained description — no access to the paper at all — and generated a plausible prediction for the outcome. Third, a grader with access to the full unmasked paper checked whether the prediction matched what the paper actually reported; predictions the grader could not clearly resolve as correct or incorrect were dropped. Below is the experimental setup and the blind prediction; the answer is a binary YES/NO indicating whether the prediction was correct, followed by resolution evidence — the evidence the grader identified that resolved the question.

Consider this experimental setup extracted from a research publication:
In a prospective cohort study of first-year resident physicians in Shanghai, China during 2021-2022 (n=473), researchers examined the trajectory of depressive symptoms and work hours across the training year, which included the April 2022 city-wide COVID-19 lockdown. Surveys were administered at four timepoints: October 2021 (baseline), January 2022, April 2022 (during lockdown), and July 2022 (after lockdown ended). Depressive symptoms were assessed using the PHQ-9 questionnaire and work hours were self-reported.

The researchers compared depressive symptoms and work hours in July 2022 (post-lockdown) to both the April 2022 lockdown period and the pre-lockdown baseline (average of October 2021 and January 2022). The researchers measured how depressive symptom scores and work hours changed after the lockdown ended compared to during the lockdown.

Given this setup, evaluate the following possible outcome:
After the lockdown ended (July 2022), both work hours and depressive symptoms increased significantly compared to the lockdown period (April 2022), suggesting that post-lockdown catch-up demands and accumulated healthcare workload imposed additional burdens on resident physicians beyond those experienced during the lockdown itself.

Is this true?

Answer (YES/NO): NO